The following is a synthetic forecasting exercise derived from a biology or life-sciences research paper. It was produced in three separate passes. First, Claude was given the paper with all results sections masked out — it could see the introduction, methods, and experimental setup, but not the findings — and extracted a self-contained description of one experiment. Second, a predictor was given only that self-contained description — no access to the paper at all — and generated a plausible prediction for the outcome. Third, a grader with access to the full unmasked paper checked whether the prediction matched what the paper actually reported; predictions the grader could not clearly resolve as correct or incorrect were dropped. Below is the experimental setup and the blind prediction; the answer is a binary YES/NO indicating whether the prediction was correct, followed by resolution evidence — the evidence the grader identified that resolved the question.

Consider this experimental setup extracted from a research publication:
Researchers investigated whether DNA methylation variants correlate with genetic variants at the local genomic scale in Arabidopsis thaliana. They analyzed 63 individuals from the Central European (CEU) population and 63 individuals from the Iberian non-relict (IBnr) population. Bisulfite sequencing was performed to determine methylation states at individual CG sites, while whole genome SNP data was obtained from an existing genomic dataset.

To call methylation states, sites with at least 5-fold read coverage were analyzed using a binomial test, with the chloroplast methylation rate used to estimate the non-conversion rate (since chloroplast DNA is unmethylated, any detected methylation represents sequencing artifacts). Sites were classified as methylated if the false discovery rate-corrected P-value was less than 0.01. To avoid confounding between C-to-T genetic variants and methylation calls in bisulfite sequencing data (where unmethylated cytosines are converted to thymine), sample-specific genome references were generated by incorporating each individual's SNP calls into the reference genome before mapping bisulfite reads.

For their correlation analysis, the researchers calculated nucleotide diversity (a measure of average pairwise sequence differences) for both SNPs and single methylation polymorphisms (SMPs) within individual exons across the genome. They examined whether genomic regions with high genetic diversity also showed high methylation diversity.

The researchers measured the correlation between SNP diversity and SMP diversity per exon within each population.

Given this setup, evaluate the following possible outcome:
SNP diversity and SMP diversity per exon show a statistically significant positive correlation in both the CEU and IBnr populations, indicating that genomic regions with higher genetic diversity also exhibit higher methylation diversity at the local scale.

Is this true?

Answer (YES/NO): NO